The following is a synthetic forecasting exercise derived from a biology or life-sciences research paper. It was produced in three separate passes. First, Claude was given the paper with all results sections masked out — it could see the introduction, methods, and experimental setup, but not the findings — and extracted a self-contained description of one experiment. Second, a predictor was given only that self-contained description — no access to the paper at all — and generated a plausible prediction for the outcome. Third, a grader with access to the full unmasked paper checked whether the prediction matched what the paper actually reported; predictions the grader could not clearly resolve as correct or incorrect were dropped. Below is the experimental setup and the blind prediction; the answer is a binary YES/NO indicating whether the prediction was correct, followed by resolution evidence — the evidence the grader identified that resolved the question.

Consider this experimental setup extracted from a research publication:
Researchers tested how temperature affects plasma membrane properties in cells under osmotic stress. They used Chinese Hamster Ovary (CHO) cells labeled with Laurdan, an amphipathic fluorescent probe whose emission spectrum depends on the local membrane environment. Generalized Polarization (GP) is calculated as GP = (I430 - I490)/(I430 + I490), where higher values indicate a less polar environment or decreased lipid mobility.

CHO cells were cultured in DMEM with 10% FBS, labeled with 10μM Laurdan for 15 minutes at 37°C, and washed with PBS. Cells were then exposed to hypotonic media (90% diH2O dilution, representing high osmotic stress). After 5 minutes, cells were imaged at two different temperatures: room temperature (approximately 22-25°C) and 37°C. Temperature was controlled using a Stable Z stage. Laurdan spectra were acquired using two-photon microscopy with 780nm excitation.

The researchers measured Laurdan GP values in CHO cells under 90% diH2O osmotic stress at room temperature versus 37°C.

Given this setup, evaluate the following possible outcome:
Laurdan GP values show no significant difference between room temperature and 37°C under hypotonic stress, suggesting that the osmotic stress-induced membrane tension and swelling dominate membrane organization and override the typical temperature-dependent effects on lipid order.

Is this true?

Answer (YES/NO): NO